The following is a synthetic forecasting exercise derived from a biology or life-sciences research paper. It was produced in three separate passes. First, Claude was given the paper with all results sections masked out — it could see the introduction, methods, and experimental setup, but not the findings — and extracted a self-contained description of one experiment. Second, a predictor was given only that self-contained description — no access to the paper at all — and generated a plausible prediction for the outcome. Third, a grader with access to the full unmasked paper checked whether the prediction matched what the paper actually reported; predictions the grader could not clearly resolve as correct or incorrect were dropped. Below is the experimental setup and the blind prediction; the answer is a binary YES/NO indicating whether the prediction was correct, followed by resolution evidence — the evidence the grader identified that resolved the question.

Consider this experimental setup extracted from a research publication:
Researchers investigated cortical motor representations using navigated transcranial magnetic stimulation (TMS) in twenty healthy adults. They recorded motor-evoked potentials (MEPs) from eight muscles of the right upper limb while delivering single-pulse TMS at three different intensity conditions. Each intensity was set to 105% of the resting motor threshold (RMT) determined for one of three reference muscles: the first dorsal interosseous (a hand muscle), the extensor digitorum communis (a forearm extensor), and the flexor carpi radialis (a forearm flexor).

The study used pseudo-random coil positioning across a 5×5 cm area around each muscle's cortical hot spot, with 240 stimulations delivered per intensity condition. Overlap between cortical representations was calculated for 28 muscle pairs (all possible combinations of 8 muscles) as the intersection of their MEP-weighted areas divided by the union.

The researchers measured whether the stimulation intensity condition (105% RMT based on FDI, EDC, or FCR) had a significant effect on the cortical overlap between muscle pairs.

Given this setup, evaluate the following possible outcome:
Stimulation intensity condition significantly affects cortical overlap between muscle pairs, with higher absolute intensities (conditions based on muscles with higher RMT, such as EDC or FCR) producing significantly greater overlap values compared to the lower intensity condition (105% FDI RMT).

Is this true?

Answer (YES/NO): NO